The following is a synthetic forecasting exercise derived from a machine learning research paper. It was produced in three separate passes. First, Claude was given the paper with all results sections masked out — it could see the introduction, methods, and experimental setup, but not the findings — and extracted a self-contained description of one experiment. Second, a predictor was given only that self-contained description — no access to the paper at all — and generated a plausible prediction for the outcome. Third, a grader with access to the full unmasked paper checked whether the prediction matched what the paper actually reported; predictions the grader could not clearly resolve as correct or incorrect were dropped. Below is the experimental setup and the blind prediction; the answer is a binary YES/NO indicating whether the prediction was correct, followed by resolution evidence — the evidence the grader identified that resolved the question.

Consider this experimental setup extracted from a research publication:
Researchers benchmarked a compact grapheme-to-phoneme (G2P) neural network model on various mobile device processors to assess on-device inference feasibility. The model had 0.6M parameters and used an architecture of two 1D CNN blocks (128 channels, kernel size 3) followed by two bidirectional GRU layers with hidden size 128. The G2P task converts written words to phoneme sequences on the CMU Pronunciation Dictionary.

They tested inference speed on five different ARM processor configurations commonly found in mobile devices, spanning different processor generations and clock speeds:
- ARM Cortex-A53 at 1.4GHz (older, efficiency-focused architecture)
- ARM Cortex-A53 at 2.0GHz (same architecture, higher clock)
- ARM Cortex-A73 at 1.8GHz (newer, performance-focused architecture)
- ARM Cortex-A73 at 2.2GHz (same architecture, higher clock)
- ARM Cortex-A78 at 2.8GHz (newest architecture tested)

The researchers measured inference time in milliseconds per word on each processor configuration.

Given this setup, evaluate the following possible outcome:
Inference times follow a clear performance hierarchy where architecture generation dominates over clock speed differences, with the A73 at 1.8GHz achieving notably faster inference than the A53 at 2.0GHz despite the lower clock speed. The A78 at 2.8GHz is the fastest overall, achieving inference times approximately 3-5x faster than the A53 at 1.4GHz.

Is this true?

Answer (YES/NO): NO